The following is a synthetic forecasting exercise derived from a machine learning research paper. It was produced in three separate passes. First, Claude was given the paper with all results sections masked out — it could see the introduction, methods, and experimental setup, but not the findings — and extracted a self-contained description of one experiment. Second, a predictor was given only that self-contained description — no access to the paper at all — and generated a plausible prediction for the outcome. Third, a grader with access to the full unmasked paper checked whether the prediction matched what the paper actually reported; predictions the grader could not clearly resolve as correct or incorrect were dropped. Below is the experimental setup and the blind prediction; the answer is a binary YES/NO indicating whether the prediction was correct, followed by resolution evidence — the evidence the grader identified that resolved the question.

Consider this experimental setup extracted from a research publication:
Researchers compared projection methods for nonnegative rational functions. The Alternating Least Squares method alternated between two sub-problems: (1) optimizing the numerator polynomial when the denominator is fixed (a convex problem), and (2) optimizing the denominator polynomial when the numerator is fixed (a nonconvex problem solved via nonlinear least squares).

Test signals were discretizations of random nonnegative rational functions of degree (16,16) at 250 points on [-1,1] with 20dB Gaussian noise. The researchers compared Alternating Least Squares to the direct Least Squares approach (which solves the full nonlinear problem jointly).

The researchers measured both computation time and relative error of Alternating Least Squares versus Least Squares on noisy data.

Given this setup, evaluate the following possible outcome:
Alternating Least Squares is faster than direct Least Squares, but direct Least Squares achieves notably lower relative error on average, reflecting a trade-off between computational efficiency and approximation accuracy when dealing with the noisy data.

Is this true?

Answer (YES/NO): NO